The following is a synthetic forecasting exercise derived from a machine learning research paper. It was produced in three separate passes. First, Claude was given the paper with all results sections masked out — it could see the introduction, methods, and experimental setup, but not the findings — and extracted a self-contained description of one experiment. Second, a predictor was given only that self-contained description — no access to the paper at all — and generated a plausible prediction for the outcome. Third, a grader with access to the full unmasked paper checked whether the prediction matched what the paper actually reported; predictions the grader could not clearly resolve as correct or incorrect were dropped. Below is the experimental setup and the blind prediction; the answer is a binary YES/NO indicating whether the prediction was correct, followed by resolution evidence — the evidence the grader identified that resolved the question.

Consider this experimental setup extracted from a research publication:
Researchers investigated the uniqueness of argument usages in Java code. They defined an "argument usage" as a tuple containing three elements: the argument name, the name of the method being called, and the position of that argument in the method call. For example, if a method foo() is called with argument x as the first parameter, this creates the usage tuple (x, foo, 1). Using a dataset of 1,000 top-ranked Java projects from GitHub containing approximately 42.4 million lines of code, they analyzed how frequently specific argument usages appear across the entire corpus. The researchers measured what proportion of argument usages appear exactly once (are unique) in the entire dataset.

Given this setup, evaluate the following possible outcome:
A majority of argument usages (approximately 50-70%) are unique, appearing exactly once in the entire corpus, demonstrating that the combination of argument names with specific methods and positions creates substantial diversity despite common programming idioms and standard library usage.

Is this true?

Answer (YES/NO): YES